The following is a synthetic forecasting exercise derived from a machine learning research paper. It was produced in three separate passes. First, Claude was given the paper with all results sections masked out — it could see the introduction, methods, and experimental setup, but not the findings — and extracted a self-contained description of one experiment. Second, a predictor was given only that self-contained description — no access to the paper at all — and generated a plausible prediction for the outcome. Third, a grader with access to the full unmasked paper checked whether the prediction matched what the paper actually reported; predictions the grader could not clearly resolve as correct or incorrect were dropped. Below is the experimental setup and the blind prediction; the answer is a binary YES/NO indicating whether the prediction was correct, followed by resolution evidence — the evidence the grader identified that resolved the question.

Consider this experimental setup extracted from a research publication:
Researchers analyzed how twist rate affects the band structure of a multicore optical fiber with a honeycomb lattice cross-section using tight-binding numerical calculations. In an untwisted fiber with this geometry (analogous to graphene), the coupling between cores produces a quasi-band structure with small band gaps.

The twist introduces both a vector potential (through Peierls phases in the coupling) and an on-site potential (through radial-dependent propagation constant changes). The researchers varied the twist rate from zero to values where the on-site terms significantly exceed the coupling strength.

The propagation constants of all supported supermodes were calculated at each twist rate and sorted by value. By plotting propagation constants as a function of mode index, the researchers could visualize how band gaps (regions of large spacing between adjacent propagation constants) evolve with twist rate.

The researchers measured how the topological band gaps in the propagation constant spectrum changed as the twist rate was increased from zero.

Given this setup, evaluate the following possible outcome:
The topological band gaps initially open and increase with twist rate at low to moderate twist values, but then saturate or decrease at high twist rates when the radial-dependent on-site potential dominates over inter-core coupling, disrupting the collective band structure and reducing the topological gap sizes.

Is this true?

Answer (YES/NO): YES